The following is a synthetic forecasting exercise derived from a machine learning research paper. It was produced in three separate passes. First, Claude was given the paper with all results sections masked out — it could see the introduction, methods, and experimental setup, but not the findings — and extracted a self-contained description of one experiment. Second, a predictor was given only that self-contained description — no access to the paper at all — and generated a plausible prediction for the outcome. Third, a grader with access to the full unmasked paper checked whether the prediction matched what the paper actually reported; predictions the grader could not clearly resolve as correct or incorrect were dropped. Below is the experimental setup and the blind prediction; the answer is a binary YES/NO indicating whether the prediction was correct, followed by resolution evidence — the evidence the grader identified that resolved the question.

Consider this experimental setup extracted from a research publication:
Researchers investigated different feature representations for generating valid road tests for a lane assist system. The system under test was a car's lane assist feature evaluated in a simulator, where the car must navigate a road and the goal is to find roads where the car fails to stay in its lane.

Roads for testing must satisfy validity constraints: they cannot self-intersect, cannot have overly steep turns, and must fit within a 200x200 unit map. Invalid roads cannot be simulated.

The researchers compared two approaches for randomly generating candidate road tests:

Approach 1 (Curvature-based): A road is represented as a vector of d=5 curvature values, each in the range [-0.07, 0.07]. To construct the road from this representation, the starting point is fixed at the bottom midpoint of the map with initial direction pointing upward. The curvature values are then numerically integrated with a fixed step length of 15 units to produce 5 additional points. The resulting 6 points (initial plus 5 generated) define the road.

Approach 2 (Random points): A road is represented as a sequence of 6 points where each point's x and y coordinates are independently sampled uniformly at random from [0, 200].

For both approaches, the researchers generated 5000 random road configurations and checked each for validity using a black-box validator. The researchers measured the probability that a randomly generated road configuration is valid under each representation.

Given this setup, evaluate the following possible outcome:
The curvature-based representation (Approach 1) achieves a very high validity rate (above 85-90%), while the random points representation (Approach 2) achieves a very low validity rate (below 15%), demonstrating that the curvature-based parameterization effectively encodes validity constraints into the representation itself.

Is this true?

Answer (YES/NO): NO